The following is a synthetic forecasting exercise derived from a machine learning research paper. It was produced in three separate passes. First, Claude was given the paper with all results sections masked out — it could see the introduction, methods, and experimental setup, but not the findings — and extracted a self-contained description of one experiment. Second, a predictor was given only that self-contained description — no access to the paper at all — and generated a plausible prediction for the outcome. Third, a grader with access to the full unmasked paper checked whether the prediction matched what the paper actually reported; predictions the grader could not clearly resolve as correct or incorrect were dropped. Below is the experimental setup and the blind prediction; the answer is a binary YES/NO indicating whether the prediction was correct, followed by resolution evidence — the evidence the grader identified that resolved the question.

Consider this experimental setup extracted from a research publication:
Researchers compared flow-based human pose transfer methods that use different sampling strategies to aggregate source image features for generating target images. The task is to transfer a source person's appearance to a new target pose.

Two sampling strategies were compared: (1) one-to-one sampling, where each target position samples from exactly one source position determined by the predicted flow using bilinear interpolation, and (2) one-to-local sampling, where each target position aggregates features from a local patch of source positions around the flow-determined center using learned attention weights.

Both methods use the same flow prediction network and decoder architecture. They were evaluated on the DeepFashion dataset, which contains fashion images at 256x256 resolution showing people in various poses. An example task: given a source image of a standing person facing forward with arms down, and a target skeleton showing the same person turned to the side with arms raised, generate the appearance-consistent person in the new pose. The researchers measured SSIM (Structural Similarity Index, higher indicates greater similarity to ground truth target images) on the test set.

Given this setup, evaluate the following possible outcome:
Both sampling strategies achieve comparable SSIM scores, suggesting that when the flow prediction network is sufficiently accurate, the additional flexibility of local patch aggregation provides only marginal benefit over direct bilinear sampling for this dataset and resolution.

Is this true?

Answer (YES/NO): NO